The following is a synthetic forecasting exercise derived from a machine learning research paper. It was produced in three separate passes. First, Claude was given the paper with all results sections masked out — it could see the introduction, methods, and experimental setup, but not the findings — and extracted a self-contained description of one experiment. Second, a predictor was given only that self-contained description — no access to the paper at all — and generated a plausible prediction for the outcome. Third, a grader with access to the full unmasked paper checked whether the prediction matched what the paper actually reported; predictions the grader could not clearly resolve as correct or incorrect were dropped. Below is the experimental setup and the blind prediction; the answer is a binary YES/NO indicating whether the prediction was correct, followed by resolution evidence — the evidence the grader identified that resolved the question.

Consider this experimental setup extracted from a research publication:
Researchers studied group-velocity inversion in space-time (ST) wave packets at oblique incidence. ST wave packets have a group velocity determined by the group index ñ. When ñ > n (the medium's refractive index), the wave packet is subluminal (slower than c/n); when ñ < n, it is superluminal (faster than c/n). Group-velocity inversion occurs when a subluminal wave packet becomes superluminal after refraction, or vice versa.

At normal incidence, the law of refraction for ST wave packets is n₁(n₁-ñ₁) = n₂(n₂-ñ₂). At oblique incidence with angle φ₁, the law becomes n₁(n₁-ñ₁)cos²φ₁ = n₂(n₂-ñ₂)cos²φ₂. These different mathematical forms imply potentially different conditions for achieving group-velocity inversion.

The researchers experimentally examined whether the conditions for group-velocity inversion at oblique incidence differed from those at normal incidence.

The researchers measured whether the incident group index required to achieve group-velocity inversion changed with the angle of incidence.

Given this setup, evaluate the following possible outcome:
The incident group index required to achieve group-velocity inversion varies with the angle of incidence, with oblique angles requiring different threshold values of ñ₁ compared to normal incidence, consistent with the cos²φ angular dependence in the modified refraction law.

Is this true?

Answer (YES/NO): YES